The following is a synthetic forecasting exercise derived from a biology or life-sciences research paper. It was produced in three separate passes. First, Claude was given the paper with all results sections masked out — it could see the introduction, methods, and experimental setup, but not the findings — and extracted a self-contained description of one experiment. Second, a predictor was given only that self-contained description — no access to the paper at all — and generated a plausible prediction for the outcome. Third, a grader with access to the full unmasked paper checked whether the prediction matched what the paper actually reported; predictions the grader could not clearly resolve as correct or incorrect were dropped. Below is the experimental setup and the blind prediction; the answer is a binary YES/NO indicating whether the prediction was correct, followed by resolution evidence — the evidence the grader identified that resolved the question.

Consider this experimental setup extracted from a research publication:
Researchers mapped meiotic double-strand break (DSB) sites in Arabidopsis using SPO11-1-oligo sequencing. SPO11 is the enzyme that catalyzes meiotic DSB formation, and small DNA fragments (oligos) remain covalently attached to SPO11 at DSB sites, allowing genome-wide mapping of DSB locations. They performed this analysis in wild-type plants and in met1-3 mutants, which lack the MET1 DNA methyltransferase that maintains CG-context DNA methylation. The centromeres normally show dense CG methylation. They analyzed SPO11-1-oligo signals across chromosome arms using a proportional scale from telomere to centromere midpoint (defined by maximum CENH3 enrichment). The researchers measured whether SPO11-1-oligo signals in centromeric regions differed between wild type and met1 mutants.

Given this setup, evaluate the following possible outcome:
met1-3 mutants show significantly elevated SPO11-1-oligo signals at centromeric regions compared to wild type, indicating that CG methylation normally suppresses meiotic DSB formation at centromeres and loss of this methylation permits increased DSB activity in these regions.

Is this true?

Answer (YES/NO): YES